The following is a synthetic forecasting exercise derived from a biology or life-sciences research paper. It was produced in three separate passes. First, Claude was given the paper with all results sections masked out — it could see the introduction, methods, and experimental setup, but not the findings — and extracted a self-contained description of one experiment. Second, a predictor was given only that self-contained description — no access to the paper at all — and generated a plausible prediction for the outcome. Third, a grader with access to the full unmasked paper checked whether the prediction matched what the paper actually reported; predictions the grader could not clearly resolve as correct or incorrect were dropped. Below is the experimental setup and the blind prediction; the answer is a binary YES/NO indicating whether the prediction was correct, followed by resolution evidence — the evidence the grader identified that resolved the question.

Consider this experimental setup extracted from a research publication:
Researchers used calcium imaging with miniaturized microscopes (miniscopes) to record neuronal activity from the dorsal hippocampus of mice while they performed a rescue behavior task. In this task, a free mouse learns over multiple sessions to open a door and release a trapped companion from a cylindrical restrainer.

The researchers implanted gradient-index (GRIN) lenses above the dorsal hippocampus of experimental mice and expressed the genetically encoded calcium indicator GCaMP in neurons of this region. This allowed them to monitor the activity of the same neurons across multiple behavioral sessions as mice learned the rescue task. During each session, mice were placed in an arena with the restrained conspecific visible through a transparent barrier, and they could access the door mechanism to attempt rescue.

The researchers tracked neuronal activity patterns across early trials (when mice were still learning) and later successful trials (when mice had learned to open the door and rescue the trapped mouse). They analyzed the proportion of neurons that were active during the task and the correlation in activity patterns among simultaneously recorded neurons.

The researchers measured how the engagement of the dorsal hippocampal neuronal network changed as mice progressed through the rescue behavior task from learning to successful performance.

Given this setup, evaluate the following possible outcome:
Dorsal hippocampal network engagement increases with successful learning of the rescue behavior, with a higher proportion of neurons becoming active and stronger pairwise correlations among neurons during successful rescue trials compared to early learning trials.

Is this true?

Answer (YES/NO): NO